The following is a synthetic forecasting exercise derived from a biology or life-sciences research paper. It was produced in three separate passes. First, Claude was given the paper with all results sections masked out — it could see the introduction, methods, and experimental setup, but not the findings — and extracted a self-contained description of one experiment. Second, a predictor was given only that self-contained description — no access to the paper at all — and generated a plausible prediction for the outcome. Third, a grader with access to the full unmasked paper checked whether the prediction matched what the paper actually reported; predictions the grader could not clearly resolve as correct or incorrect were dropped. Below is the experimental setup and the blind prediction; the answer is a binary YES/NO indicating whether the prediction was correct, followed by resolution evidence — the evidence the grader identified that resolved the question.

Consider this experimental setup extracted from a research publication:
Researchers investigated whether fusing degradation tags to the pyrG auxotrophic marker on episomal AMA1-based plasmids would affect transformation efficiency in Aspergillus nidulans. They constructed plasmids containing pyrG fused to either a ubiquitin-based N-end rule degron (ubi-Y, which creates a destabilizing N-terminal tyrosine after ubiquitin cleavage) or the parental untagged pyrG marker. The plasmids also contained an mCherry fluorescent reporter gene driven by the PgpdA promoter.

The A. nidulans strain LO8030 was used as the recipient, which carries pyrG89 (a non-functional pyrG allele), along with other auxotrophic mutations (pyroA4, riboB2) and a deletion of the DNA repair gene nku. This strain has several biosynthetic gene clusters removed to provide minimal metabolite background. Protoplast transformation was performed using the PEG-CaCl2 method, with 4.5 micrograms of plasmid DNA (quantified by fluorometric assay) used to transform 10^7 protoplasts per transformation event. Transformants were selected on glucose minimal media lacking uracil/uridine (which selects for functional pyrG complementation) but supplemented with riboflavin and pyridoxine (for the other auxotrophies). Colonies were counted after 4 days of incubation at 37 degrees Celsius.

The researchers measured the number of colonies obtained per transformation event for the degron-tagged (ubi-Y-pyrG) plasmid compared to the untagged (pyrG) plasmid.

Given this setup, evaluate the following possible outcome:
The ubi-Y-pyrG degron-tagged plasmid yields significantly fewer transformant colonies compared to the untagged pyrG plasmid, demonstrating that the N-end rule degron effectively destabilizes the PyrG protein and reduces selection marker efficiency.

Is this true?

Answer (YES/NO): YES